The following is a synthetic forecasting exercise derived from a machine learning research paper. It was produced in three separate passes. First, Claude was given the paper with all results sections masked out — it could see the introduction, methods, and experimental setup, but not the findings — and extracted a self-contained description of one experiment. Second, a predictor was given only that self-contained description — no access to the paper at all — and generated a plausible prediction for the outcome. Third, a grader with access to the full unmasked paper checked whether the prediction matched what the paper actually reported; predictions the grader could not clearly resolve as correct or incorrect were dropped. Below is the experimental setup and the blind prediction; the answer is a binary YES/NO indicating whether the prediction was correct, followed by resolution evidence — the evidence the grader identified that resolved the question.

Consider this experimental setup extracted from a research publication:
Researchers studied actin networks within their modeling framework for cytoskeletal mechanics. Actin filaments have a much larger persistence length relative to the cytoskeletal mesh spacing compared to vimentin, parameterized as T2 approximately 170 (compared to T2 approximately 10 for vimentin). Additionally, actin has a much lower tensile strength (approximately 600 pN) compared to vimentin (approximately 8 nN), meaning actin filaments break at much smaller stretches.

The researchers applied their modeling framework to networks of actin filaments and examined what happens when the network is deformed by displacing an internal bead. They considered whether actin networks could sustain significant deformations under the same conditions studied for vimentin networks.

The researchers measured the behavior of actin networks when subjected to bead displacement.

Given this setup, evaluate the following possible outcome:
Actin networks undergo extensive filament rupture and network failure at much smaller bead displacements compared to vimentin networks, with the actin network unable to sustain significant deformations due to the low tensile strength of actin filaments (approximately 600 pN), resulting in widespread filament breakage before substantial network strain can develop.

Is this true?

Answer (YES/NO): YES